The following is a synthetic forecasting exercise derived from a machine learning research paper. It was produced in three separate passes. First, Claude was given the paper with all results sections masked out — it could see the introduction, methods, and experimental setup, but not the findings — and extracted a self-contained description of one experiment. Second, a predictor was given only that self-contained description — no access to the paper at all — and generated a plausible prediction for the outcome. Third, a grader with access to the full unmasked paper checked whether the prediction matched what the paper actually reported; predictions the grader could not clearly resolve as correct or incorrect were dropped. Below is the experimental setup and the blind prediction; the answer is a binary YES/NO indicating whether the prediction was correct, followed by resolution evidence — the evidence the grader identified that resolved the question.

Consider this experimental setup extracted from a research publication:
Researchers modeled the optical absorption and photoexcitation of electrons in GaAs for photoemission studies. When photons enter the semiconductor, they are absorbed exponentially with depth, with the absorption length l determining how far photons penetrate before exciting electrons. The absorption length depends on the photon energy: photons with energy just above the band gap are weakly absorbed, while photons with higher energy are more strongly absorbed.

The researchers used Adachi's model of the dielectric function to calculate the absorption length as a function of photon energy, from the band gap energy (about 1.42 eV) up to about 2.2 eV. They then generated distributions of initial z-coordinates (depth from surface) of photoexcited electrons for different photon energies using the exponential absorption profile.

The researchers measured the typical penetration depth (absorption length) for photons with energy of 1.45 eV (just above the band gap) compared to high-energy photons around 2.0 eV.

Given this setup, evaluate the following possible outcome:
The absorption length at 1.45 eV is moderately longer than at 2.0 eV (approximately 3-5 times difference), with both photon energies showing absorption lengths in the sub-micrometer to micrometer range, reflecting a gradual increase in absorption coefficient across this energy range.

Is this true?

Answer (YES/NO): NO